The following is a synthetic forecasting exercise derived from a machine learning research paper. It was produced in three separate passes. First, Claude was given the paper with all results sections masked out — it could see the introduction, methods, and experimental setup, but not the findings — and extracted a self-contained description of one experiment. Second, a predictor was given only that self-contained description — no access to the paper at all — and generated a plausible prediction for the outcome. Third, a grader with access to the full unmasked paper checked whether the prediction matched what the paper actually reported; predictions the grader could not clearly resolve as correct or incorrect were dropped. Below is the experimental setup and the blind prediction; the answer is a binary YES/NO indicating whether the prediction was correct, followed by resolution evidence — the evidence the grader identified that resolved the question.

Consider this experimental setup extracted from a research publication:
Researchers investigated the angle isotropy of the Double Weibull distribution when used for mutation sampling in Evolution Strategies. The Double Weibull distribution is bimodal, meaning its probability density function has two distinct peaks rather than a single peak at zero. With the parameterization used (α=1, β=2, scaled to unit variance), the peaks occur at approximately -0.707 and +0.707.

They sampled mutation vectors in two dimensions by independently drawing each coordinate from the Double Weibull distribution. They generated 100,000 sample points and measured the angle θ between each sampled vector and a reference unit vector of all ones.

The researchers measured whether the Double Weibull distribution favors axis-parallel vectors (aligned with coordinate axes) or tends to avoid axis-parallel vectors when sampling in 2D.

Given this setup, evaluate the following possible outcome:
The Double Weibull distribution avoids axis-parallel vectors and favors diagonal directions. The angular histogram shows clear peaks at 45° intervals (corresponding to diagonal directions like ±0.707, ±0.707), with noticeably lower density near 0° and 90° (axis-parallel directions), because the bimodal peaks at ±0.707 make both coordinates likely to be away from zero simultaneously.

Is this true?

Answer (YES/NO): YES